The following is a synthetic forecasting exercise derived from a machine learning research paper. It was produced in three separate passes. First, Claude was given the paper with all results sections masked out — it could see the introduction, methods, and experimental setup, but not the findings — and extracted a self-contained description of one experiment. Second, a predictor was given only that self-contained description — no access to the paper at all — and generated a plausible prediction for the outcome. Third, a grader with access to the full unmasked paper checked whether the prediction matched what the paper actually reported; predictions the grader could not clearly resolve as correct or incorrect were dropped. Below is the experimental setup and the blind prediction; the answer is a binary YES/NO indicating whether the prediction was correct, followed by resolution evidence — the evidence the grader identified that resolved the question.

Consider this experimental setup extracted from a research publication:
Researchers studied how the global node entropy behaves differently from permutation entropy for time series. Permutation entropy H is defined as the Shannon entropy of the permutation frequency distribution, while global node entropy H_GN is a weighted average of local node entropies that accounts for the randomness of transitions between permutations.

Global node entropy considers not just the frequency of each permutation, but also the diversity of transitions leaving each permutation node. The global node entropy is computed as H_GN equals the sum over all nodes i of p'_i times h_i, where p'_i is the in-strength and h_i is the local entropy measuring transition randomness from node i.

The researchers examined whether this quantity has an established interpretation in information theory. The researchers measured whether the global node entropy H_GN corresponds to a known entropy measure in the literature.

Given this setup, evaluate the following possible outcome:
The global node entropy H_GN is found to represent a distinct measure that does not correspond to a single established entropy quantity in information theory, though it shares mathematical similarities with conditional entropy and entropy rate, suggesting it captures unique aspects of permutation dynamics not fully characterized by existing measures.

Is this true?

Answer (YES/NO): NO